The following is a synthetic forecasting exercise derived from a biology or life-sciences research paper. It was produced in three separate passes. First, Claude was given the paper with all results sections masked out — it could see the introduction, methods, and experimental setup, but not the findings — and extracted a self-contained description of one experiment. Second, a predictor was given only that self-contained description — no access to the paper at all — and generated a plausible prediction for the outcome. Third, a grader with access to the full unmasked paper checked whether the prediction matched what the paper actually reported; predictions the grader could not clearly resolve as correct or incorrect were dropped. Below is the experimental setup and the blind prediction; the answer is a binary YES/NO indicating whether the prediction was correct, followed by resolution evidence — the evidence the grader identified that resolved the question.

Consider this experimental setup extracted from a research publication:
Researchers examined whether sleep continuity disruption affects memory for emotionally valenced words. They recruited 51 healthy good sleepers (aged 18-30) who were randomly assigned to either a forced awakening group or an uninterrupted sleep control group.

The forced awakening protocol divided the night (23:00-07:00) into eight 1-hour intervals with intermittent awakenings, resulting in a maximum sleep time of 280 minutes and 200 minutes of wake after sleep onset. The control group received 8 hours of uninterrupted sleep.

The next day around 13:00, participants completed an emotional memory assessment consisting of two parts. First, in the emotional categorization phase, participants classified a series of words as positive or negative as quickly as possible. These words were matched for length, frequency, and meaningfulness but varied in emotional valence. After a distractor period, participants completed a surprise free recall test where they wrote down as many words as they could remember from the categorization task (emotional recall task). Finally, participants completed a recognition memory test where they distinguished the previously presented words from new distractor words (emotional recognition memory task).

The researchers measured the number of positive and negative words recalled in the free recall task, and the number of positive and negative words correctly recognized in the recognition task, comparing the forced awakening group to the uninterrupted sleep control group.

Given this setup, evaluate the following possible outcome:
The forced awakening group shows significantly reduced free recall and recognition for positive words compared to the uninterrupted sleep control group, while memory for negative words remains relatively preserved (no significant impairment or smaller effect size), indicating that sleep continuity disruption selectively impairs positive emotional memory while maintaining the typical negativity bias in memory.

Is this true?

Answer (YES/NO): NO